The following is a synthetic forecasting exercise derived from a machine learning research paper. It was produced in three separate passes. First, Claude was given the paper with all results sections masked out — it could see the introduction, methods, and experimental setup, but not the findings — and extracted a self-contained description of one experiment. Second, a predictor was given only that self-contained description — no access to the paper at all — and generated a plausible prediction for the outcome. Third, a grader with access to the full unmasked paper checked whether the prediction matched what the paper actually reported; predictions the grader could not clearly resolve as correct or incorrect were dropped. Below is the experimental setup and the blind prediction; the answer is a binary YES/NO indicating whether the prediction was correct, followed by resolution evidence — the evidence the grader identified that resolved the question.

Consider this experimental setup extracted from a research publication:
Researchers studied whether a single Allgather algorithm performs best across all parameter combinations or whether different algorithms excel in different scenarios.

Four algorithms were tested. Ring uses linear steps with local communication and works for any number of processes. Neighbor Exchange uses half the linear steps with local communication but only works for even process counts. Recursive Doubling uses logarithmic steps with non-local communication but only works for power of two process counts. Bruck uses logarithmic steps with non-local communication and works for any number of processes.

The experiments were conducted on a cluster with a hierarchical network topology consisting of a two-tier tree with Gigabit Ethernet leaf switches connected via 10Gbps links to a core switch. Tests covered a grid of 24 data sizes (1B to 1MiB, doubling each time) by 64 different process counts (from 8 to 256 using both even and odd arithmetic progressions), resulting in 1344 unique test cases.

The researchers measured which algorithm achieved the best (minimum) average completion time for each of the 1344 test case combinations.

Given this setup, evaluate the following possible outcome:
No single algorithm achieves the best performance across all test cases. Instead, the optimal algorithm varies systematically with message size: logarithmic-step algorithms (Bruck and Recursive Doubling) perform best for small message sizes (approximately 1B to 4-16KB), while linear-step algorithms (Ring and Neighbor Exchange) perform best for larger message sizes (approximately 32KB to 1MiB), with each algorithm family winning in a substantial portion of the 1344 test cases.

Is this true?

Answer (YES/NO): YES